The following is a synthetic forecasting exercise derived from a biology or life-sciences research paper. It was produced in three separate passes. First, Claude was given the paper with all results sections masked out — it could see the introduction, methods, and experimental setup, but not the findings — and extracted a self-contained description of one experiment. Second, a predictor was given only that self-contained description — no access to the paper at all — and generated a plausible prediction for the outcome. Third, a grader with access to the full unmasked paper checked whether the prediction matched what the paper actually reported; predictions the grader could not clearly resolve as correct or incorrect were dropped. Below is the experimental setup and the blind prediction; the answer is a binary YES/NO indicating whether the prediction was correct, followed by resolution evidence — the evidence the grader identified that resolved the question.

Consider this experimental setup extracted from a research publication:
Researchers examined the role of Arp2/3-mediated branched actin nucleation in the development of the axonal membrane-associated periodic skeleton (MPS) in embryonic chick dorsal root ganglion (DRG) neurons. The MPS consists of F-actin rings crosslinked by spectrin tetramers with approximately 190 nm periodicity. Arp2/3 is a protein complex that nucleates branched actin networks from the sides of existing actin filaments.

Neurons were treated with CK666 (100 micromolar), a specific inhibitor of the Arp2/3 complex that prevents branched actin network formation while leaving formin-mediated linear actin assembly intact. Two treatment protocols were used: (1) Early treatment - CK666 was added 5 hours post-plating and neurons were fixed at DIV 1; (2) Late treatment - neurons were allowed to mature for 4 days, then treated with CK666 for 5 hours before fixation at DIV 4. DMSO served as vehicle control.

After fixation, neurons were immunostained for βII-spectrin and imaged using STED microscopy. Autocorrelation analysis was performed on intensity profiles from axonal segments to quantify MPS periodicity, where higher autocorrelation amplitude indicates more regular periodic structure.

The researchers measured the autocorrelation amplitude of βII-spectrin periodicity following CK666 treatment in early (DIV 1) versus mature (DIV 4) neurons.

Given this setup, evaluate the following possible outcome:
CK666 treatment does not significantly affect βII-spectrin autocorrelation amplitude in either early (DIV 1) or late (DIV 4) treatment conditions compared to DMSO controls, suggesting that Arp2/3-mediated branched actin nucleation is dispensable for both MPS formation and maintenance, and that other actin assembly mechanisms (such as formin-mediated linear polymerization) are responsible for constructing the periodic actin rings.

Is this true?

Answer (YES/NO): NO